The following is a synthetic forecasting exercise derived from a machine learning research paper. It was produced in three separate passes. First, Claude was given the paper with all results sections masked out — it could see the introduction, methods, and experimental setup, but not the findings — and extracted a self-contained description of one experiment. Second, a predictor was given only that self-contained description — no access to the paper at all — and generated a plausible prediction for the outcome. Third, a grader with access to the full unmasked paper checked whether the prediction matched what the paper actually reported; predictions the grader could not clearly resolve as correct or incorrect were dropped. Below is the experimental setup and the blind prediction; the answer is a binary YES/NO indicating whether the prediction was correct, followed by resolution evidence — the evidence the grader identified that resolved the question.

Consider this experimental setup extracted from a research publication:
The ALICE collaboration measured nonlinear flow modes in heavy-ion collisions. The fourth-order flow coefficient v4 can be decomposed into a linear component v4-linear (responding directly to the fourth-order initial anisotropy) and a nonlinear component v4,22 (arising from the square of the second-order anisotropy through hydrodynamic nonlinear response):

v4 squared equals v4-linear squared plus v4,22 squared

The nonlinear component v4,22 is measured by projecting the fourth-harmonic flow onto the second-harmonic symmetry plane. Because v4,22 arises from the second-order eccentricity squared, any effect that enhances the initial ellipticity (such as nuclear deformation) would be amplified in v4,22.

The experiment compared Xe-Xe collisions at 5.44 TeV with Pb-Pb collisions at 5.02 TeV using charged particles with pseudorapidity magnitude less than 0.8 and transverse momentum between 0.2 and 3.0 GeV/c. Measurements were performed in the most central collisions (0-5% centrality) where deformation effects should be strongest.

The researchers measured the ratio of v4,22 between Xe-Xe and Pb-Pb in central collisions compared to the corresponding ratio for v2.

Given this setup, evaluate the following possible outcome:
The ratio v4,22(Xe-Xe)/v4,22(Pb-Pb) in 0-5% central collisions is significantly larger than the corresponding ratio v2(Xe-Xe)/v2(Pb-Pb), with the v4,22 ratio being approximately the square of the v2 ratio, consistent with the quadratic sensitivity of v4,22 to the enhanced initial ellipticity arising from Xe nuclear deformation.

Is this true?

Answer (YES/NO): NO